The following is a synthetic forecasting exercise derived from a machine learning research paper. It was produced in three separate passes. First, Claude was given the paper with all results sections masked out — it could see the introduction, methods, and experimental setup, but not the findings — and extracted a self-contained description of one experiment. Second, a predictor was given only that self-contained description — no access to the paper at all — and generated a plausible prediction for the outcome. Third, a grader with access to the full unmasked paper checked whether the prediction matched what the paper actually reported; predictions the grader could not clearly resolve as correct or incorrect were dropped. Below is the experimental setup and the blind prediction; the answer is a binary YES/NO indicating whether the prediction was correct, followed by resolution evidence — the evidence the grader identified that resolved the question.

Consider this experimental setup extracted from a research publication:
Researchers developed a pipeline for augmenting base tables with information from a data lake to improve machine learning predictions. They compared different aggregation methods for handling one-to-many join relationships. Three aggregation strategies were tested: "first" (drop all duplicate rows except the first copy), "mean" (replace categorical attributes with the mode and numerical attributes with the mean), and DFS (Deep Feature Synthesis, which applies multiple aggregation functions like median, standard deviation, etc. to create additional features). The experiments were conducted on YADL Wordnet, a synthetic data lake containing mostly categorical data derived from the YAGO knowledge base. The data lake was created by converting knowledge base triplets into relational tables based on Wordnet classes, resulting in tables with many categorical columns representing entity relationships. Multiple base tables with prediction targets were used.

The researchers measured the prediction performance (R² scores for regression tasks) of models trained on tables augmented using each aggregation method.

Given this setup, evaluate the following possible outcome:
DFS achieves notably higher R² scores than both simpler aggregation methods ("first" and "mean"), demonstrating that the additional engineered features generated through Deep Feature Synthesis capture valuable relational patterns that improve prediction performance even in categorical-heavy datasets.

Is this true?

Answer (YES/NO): NO